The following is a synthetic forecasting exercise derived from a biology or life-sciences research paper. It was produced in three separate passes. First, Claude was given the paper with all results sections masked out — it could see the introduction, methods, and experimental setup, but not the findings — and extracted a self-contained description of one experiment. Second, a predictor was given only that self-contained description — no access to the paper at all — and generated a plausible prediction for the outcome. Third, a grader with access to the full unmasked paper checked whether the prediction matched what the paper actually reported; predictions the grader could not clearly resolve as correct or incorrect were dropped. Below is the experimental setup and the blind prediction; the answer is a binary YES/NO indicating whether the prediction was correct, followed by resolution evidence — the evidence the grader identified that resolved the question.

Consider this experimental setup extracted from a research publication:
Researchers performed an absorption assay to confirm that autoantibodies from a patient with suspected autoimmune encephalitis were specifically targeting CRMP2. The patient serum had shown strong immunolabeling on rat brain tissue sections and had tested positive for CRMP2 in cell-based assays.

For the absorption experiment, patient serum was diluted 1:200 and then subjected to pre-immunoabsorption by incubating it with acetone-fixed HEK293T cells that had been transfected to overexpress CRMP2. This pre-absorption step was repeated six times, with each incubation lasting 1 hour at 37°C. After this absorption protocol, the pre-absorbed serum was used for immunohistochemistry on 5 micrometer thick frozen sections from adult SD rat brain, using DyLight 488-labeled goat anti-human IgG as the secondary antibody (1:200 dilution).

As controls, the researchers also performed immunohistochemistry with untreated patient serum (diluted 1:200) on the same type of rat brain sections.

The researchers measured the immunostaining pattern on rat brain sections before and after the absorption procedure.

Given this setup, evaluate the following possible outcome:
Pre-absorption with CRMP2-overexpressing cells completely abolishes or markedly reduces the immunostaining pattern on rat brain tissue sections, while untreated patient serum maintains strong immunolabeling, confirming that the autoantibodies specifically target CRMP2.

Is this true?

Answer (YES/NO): YES